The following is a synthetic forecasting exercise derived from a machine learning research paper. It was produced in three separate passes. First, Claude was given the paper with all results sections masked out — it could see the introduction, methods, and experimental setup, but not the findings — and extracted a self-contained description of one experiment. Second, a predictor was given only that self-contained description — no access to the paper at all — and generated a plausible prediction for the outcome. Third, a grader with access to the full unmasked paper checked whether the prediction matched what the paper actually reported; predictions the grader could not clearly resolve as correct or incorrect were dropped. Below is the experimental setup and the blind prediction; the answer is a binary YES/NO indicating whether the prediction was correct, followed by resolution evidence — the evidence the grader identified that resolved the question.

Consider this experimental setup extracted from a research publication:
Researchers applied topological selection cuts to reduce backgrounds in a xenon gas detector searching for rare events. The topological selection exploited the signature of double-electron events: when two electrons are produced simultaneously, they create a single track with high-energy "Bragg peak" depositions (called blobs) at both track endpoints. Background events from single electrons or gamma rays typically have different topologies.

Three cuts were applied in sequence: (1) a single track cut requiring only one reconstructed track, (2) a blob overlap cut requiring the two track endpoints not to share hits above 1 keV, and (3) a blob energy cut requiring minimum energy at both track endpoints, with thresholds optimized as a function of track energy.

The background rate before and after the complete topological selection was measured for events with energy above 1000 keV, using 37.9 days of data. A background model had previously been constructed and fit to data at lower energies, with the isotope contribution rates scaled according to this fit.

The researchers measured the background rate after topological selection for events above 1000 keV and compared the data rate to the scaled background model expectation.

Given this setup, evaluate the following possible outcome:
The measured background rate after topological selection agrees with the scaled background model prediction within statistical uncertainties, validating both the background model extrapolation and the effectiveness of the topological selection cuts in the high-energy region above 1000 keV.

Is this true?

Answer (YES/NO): YES